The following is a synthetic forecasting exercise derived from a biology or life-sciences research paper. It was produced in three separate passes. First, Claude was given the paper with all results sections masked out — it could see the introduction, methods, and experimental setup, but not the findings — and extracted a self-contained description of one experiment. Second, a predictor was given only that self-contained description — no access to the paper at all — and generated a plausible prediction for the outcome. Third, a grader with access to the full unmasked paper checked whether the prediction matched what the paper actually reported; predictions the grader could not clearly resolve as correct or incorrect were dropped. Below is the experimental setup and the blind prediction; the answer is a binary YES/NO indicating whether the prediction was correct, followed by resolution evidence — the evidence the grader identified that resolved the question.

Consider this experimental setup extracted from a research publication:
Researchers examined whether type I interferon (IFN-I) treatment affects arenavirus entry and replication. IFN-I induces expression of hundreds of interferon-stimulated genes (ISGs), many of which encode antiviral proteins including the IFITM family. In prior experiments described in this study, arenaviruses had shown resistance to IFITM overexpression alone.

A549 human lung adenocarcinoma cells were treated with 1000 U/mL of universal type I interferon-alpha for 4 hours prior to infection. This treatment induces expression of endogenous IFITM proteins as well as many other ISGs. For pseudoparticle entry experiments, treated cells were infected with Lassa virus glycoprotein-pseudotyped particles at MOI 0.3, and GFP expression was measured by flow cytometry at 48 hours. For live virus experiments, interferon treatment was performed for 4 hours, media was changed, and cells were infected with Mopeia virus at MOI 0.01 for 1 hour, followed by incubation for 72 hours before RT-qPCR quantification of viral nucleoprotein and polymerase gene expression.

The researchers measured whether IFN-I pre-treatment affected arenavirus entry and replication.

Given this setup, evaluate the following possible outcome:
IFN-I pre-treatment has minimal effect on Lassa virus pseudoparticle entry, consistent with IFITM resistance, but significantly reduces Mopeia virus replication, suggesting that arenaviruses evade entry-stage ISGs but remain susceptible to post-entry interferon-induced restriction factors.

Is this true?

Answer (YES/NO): NO